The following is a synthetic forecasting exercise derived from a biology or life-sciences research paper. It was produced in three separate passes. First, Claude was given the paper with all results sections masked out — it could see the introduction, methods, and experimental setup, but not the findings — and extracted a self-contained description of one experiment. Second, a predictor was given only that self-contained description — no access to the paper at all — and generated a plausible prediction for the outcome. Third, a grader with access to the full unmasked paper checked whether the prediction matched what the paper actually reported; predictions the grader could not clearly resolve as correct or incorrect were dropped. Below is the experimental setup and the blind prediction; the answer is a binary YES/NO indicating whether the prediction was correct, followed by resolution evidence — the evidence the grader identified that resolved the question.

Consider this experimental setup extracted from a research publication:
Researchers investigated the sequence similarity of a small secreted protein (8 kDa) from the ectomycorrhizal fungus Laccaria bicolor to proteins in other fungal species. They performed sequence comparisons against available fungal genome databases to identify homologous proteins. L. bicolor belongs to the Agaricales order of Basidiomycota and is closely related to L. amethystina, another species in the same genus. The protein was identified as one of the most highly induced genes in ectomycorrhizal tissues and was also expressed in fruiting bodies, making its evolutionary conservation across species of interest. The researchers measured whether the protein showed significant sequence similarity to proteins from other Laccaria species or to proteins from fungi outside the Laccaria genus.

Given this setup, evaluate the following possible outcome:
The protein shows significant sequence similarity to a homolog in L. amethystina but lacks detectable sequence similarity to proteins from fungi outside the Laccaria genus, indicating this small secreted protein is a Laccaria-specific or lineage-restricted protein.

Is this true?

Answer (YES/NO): YES